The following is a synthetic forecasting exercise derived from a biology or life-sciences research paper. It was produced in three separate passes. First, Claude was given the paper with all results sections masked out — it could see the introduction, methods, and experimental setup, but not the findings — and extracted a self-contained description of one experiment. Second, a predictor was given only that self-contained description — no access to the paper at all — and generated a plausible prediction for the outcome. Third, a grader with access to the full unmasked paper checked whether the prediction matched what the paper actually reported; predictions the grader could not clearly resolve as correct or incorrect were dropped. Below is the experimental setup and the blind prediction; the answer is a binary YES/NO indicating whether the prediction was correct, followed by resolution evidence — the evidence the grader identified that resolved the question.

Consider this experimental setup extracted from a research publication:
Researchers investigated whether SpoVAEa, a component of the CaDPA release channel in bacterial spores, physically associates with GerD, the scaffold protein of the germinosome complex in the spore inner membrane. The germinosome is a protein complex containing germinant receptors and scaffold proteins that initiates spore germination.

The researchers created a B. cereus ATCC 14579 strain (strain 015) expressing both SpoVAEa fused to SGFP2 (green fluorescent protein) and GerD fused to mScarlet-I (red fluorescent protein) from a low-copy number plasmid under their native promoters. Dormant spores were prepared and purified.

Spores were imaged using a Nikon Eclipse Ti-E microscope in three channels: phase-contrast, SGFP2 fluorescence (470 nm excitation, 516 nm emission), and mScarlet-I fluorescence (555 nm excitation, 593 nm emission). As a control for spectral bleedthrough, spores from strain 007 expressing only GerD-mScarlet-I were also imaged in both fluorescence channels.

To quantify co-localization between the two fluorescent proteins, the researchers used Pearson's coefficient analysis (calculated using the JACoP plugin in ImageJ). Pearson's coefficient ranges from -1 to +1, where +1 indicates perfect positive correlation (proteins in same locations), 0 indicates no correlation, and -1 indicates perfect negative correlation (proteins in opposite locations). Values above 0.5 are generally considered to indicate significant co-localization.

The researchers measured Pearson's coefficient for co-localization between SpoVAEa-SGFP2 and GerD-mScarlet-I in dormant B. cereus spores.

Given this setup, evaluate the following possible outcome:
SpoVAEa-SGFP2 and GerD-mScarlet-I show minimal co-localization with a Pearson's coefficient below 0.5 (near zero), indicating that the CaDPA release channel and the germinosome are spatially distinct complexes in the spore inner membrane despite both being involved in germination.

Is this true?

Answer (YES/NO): NO